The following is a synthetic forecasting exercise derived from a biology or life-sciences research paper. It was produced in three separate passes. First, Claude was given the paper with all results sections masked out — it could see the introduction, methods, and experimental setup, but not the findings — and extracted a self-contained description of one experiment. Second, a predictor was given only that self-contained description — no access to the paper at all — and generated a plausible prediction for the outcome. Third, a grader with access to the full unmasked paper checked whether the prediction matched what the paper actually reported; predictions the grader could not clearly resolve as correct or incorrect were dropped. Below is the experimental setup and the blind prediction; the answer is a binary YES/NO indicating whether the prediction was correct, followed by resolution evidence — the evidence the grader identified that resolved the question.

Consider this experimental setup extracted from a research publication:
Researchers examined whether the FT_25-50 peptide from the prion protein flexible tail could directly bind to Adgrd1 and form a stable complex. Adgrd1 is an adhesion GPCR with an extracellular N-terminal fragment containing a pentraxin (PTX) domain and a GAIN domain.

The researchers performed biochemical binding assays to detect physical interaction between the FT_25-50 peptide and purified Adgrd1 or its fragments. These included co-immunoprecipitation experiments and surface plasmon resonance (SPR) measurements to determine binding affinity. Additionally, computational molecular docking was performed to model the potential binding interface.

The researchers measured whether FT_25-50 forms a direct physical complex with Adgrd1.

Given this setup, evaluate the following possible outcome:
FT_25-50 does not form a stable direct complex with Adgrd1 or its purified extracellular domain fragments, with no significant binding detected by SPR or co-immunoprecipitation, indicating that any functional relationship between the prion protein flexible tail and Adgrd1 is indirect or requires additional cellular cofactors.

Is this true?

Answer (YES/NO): NO